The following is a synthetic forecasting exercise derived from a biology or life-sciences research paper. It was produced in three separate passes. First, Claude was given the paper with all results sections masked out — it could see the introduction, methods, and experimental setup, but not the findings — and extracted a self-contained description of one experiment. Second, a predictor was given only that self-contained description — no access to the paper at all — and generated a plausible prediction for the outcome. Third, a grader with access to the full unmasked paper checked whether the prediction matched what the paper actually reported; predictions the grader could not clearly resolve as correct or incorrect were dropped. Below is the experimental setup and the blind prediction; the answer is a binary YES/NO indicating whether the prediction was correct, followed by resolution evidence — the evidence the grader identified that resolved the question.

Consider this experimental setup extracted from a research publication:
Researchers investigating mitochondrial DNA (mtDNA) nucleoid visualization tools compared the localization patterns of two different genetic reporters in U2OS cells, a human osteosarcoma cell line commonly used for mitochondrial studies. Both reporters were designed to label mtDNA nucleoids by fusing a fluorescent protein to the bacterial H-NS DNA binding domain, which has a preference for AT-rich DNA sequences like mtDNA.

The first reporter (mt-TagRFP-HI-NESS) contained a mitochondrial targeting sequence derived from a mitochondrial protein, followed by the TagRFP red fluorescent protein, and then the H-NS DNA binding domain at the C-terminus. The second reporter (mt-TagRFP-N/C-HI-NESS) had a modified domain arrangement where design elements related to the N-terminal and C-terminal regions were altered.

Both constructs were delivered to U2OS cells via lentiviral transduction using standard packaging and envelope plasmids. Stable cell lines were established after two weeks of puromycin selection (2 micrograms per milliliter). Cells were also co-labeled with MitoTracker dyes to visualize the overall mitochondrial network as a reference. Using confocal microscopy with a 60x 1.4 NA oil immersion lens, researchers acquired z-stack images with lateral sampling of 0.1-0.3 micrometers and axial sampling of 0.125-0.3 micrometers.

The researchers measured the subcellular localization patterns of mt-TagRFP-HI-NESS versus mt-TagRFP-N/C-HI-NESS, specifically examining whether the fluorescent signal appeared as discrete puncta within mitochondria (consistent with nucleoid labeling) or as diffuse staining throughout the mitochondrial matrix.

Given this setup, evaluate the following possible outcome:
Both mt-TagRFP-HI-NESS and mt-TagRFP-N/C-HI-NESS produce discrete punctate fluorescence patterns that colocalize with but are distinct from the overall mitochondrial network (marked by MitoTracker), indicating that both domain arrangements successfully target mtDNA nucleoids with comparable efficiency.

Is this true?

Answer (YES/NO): NO